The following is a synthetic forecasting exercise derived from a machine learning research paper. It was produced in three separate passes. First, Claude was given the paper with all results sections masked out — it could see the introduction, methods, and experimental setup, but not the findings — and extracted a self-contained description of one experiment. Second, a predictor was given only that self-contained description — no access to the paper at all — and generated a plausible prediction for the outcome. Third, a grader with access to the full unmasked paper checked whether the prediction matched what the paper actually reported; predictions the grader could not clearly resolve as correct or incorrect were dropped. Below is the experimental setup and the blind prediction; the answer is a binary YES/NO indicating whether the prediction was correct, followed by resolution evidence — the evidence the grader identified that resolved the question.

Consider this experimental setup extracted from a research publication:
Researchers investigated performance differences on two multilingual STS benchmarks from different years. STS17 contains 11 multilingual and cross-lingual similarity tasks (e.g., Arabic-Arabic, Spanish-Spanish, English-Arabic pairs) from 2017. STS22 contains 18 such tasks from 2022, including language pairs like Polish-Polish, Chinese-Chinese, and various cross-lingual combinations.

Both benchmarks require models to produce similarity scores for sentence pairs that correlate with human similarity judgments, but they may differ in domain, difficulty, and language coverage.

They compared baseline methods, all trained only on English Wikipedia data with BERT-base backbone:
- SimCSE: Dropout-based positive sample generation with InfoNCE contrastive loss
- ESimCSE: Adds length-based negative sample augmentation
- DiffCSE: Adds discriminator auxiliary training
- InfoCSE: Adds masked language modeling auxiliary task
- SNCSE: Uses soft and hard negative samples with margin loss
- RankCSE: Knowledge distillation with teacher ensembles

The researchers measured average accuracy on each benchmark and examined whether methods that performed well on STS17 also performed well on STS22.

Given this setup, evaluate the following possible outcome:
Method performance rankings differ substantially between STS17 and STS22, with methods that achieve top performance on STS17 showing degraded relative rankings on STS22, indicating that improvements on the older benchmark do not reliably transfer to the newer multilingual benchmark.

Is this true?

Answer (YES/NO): NO